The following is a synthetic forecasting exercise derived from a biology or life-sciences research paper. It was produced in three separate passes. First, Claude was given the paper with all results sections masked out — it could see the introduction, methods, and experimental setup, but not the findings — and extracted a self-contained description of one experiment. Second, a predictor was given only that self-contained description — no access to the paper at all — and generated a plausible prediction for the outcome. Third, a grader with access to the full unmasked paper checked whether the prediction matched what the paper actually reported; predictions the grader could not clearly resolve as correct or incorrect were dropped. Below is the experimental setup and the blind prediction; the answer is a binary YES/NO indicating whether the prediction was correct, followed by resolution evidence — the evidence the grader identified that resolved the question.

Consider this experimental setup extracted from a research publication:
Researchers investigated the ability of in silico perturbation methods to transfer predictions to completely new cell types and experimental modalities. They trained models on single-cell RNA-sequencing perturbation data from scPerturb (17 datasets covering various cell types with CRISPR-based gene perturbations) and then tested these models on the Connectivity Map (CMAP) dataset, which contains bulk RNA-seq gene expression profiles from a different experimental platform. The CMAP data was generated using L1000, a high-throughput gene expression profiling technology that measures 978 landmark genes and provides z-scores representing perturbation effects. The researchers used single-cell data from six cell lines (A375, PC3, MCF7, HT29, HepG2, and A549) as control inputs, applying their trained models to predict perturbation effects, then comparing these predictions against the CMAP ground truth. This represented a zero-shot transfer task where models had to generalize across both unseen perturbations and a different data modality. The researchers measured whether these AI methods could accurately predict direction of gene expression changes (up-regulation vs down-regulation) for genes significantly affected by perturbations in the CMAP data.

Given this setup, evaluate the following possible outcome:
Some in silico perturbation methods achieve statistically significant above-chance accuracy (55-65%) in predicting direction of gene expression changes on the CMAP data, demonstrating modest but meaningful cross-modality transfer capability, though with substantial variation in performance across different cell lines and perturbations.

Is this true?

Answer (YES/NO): NO